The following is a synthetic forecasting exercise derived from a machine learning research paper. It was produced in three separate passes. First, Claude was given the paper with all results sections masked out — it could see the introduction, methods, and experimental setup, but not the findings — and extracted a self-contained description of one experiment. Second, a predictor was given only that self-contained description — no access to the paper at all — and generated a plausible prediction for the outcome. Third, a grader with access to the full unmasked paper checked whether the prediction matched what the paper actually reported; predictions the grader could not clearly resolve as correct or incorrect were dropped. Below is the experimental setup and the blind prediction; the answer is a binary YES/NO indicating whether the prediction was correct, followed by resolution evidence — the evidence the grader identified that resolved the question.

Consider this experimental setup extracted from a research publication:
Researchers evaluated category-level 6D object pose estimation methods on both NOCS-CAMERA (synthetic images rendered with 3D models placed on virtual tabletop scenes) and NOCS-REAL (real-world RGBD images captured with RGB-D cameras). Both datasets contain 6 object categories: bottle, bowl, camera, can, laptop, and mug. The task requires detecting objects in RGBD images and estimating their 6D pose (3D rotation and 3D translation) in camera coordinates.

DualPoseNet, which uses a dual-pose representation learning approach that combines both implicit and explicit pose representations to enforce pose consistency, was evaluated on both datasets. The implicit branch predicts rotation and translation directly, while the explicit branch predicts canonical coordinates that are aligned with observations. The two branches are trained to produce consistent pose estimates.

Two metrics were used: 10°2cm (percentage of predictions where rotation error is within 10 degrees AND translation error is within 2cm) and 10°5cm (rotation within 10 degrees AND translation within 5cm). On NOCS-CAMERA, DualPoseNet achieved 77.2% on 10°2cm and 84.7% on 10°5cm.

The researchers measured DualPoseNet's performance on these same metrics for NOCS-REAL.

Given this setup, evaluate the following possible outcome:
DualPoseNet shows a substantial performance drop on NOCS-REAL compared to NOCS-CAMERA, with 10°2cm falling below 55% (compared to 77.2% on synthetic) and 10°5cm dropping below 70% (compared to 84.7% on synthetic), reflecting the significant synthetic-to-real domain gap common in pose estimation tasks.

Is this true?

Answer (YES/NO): YES